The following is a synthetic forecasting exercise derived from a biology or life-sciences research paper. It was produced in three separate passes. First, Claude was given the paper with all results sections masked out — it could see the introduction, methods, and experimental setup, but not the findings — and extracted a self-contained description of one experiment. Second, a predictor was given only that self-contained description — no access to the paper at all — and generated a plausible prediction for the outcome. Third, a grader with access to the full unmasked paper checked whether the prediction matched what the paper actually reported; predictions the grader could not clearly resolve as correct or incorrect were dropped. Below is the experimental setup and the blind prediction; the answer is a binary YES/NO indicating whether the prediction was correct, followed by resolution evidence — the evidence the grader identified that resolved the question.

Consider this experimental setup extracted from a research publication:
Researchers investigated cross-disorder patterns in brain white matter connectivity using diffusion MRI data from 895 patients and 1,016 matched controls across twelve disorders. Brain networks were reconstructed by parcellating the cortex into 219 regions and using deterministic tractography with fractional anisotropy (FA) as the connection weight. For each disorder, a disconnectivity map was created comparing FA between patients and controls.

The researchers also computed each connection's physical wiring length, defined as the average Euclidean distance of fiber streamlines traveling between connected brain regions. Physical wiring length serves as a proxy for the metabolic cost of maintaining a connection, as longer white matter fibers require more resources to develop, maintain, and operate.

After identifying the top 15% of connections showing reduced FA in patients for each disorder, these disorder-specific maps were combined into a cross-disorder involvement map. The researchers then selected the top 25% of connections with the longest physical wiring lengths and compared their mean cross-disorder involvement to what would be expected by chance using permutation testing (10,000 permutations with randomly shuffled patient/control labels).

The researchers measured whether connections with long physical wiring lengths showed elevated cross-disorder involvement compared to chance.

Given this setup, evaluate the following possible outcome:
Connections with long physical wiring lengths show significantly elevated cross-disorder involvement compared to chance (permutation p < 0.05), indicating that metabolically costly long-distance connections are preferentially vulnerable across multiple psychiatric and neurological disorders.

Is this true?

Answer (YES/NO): YES